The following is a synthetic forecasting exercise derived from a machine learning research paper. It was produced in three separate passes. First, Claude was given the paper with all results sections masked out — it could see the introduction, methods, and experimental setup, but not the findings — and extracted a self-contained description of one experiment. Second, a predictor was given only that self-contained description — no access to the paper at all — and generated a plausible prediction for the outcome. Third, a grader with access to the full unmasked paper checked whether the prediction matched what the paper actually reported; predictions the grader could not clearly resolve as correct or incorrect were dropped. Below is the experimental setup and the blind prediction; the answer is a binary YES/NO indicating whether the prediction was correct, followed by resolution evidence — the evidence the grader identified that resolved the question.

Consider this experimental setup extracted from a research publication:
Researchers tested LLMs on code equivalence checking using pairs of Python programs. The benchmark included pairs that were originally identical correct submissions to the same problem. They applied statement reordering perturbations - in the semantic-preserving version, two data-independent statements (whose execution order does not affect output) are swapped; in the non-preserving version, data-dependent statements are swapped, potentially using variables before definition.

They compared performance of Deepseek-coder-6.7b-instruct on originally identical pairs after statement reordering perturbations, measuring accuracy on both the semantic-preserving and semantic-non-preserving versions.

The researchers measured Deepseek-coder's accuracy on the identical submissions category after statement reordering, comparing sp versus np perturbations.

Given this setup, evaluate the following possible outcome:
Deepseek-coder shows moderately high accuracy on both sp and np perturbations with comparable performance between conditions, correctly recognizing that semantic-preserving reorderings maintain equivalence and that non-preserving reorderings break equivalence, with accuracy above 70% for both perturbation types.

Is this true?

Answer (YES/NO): NO